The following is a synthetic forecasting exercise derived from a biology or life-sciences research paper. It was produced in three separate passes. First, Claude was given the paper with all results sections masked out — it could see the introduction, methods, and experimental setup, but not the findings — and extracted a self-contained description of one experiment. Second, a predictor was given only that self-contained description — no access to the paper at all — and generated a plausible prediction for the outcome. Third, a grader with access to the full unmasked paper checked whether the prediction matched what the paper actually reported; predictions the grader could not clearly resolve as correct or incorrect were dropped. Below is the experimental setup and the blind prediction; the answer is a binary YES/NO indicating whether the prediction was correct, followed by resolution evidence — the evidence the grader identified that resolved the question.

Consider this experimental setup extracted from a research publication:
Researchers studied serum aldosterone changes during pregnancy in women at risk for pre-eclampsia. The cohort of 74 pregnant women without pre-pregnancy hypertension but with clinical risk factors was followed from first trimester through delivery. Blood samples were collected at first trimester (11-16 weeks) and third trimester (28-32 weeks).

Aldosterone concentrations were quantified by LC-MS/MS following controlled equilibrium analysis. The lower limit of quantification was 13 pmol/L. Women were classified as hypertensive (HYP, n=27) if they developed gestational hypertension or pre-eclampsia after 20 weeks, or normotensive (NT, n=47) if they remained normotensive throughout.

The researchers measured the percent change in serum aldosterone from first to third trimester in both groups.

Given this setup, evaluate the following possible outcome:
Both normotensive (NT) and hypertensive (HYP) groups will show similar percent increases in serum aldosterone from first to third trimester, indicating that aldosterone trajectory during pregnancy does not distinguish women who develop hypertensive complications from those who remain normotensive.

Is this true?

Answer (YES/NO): NO